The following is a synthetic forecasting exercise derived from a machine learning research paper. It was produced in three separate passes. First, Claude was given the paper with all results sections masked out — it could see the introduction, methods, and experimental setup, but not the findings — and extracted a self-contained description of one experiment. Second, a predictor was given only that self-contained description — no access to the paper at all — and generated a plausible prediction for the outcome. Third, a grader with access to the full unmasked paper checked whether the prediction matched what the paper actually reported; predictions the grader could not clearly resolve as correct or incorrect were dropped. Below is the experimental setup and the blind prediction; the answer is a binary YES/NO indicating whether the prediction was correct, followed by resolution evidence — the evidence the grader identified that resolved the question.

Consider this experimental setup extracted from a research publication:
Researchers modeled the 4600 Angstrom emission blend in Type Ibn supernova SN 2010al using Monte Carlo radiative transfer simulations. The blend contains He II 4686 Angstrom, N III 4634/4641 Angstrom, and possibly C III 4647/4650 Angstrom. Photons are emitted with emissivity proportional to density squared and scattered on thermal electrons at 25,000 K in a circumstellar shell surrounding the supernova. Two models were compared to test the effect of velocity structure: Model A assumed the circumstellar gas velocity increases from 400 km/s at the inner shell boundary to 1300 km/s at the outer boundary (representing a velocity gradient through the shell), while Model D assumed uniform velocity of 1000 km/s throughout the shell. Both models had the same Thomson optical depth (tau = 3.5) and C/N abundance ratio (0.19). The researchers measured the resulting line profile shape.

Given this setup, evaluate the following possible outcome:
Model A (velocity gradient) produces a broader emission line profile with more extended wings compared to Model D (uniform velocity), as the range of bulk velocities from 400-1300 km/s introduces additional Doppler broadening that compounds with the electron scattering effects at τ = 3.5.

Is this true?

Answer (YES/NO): NO